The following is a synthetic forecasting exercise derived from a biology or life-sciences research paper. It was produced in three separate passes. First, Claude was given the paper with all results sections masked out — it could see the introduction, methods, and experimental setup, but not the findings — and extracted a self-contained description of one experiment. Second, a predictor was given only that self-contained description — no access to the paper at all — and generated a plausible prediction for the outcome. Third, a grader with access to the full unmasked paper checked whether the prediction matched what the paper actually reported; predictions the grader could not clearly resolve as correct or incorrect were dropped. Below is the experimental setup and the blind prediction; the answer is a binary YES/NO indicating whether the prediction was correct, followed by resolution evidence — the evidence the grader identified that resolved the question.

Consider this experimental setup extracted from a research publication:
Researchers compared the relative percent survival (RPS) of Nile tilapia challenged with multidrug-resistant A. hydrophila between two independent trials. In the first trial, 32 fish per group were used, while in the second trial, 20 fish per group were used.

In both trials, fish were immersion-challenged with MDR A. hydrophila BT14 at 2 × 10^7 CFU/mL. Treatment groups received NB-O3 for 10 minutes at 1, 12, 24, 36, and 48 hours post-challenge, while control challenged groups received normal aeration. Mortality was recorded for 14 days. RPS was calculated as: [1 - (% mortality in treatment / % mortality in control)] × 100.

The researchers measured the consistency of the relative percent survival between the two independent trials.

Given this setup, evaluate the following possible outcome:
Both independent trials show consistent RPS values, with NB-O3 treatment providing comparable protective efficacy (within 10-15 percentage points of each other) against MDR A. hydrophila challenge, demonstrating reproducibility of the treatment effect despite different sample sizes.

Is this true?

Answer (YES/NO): YES